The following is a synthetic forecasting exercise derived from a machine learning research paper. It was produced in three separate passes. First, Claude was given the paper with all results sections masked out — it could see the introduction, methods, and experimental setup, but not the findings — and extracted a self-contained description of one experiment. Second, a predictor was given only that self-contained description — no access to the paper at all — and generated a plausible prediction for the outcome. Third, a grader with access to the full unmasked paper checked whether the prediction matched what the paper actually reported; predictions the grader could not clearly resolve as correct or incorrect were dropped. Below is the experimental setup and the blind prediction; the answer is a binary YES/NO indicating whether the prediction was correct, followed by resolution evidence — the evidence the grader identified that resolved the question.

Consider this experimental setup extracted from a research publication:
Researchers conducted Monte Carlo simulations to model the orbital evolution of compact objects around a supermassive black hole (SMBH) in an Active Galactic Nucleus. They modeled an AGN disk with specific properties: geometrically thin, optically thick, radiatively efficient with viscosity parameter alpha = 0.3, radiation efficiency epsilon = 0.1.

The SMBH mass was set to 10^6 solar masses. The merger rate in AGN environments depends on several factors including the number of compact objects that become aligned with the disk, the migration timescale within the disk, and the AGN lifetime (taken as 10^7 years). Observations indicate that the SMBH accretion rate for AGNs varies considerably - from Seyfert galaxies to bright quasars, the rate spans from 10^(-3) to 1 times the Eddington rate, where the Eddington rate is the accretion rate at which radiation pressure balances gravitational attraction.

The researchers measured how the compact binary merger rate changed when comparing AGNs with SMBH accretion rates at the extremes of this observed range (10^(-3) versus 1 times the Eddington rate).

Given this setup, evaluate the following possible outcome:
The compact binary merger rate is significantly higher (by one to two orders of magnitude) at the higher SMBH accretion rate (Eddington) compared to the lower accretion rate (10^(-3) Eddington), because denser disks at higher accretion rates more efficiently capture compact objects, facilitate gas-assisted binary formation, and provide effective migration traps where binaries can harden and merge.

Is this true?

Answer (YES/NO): NO